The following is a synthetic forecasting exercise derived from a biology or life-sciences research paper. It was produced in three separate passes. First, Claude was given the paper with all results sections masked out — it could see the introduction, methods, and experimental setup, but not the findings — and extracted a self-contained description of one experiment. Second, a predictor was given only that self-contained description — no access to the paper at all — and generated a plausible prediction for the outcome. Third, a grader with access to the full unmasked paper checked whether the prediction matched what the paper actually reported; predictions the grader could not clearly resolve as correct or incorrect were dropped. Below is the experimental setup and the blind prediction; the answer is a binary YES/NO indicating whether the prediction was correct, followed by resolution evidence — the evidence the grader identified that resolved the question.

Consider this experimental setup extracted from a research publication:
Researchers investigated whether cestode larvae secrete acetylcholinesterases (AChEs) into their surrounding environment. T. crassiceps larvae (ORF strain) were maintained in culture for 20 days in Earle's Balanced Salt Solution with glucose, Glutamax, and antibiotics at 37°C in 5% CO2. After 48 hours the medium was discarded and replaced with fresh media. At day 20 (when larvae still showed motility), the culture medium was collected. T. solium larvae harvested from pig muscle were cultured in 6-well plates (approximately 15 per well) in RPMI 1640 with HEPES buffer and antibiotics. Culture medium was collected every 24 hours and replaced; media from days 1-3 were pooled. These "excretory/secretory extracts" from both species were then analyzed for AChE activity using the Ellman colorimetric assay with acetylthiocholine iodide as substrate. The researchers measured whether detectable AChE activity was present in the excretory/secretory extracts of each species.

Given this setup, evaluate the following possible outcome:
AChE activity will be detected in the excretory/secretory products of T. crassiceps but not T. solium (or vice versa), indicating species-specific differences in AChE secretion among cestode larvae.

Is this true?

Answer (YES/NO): YES